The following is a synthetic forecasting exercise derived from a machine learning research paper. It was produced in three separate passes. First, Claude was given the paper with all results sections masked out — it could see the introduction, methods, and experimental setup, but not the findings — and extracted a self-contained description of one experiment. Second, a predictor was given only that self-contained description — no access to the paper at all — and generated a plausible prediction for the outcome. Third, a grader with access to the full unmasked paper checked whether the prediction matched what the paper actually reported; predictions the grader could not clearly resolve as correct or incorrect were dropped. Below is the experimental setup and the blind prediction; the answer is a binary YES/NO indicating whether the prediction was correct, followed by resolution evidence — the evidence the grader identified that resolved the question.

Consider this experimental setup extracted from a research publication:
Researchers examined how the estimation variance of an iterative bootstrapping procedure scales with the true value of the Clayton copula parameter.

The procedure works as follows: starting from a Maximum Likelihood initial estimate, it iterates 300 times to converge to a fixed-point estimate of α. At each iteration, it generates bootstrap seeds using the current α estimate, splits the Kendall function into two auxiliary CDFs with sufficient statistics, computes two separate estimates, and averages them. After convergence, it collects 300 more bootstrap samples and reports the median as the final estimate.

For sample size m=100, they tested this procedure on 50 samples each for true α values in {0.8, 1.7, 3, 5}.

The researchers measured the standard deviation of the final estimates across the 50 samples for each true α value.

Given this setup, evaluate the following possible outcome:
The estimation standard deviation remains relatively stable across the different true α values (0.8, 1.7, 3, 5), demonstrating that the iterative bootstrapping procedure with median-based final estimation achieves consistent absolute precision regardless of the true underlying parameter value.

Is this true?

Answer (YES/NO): NO